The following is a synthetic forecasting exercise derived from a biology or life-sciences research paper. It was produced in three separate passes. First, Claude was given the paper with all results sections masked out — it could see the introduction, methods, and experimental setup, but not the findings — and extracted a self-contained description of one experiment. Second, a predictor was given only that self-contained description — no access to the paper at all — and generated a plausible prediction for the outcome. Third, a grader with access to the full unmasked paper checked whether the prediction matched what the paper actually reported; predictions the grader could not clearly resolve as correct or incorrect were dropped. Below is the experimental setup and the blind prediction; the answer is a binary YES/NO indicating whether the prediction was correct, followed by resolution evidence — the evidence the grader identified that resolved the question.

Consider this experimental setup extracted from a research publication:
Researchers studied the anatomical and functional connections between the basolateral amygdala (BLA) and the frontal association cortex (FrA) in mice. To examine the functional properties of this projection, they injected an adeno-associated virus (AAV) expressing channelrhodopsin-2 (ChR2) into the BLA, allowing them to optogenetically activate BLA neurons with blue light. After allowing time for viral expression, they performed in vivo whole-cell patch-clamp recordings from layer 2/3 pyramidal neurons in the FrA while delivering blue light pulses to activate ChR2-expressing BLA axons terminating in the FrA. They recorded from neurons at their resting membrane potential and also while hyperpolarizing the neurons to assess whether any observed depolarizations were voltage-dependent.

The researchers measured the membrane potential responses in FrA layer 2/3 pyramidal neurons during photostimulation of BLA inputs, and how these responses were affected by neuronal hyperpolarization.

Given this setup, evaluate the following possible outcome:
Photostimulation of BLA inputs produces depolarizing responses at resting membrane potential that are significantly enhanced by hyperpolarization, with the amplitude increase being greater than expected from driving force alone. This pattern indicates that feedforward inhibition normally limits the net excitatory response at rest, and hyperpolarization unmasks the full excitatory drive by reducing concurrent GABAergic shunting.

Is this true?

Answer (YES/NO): NO